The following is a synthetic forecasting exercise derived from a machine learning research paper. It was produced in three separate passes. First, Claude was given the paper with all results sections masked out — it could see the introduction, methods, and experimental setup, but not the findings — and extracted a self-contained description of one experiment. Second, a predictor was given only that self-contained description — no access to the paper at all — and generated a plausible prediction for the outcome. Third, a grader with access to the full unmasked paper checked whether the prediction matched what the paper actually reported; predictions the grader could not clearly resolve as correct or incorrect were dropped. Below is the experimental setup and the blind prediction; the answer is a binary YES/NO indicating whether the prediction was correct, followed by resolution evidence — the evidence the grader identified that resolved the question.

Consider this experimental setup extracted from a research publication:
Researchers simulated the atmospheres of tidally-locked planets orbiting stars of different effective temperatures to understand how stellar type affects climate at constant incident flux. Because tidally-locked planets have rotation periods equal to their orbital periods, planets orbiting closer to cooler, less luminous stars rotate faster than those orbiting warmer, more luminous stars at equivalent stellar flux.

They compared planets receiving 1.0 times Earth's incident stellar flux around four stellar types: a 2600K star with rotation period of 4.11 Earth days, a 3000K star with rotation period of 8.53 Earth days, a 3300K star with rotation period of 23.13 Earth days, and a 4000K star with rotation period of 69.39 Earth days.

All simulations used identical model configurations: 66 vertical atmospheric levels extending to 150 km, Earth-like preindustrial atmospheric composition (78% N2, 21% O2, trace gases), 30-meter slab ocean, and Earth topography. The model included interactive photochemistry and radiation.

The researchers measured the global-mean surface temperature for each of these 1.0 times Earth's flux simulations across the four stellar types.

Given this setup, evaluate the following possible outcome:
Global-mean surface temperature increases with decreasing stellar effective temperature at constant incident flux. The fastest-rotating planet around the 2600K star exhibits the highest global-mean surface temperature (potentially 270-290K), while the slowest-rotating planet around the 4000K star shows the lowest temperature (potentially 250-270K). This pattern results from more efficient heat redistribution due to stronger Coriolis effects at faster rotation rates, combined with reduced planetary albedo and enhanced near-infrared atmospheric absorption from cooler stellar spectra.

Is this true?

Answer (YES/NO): YES